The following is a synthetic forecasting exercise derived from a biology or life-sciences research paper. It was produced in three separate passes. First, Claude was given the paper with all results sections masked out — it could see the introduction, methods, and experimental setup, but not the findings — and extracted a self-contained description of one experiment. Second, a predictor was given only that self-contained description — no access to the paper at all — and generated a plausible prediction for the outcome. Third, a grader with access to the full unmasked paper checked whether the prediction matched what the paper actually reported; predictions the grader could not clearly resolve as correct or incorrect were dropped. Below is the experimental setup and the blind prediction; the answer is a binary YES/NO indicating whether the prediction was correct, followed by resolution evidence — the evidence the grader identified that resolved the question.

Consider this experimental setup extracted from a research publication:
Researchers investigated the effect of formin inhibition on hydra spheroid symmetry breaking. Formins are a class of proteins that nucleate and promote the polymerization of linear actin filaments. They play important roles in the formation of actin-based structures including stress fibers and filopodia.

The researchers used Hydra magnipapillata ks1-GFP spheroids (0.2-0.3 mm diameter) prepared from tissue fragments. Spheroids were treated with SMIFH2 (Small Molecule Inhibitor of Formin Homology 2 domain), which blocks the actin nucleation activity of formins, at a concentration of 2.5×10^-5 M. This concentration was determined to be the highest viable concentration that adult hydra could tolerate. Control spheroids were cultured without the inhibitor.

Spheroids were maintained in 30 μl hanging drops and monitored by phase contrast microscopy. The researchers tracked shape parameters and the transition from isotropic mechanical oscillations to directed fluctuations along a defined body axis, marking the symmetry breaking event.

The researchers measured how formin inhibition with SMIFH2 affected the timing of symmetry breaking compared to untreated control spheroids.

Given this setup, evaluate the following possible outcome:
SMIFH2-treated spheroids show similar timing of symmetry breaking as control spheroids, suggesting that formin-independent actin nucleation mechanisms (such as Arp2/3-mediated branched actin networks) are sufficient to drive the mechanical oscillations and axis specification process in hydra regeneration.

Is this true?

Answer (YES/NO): NO